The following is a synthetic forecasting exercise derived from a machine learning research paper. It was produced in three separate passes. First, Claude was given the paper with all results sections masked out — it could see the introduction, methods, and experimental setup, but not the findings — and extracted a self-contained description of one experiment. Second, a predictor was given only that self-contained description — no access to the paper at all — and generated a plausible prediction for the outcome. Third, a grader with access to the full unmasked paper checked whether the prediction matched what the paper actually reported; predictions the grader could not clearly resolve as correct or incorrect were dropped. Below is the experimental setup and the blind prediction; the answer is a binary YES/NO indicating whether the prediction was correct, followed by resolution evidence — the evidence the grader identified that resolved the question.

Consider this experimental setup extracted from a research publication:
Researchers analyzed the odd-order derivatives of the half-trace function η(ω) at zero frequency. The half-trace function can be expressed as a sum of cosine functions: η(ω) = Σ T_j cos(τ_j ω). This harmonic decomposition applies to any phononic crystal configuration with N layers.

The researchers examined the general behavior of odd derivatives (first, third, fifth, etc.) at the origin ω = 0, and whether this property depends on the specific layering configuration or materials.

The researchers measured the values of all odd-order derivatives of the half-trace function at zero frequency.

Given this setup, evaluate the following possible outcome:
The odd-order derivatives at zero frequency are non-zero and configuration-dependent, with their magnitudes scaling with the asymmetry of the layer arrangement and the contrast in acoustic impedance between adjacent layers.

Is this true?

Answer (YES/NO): NO